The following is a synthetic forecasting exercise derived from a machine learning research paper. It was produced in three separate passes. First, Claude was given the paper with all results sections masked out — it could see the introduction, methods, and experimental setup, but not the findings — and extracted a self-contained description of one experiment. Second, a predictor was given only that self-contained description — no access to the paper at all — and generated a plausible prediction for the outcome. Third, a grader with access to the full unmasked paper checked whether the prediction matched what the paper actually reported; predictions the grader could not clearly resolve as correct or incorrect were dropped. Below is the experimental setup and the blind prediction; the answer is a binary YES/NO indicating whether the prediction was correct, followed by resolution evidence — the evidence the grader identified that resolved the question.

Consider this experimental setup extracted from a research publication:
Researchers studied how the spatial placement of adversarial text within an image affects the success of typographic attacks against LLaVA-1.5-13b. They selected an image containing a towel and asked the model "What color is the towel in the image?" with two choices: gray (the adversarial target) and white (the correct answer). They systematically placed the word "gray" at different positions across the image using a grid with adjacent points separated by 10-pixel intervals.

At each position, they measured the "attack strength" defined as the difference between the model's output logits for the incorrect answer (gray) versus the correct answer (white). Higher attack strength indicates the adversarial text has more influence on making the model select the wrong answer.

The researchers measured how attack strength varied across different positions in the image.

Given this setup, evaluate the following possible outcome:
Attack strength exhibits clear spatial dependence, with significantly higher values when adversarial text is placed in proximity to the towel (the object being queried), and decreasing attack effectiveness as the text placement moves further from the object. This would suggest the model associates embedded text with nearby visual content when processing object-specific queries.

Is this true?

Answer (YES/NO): YES